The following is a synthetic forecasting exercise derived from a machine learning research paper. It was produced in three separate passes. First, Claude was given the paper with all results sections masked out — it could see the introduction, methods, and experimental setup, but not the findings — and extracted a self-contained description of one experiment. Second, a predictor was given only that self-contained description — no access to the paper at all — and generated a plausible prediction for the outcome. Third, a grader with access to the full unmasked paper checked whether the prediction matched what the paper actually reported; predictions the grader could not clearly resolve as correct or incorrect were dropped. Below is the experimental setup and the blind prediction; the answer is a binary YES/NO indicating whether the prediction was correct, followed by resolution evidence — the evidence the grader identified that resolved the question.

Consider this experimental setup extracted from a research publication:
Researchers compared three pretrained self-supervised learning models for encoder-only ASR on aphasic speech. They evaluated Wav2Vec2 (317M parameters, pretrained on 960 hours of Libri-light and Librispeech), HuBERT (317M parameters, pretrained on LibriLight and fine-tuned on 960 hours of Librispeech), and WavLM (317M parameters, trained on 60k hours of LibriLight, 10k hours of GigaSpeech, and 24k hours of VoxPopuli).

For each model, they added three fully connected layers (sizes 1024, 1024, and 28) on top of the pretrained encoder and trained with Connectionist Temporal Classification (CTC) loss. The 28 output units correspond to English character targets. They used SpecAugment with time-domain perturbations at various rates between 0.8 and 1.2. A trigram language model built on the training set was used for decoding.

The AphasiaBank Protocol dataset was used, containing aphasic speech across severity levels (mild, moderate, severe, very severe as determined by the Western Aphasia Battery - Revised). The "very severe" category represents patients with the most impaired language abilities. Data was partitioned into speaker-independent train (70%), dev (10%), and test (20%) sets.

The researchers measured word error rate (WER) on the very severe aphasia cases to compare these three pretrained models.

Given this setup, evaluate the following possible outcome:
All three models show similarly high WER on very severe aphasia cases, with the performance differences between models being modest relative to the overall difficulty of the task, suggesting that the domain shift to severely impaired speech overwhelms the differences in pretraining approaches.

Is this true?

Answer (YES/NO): NO